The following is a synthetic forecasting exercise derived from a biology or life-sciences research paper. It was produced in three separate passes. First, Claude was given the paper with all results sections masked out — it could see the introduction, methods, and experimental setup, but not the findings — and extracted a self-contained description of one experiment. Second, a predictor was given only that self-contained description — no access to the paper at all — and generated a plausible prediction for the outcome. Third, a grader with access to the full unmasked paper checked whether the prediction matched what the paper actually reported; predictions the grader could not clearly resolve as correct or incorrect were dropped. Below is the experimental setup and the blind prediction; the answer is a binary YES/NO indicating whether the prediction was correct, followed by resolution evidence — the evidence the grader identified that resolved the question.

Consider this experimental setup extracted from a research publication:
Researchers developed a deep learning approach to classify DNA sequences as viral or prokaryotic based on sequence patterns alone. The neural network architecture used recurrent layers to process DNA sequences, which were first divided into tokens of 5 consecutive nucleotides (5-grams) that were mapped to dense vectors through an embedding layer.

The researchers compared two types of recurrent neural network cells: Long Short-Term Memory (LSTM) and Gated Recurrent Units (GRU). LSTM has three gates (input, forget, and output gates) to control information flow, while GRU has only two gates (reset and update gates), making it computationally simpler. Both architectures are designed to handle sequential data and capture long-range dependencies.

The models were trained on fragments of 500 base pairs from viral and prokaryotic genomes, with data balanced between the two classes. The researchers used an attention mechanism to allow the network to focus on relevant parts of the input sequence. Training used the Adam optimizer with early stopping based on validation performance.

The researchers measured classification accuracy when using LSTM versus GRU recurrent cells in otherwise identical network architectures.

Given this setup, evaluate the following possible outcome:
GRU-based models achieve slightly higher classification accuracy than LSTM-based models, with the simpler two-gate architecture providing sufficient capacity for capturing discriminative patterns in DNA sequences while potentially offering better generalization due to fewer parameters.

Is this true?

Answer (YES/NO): NO